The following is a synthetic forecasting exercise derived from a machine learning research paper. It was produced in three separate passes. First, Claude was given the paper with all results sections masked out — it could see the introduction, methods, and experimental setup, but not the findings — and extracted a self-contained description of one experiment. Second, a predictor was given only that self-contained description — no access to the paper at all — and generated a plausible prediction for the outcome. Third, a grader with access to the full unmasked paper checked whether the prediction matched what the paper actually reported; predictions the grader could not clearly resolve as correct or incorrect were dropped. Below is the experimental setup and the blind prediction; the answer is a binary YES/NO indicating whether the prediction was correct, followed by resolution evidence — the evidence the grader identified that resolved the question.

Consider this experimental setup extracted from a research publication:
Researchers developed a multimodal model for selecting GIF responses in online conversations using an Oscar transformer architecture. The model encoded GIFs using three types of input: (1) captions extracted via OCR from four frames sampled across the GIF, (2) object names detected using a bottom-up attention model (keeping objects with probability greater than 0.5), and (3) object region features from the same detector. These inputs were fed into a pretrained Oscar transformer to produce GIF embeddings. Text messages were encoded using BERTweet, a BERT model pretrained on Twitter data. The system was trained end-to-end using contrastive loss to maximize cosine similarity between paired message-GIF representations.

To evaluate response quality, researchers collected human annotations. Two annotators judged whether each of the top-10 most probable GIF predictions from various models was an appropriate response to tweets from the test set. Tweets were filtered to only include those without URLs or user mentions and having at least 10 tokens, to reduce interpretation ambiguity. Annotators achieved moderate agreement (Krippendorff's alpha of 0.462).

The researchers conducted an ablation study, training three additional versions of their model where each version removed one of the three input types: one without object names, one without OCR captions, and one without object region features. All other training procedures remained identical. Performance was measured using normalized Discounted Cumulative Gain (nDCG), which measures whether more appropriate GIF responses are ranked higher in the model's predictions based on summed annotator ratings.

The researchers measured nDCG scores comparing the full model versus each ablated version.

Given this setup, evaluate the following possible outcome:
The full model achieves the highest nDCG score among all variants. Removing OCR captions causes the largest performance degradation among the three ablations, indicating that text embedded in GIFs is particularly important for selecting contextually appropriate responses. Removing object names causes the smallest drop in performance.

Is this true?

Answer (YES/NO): NO